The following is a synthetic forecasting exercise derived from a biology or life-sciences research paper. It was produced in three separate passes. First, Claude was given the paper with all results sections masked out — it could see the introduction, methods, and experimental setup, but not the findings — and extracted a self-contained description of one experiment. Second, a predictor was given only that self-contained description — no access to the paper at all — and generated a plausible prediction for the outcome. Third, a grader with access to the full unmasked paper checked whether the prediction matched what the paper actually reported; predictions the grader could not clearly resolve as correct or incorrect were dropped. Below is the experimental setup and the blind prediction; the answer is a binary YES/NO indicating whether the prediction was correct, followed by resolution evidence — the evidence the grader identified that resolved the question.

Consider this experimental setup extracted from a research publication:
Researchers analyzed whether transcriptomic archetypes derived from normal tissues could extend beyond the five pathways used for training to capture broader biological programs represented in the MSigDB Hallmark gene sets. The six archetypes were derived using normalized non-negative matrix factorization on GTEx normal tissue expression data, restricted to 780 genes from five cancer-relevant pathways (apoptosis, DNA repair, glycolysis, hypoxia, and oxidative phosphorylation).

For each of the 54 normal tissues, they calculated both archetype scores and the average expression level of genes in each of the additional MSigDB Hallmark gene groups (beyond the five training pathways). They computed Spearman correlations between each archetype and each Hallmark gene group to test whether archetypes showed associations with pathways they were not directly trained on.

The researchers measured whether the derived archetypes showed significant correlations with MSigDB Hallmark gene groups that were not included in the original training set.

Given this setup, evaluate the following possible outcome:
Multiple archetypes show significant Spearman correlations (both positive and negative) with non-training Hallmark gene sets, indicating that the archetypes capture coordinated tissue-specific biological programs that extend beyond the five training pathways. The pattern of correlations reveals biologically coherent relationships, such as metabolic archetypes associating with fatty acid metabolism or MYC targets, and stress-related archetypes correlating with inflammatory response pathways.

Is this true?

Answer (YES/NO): YES